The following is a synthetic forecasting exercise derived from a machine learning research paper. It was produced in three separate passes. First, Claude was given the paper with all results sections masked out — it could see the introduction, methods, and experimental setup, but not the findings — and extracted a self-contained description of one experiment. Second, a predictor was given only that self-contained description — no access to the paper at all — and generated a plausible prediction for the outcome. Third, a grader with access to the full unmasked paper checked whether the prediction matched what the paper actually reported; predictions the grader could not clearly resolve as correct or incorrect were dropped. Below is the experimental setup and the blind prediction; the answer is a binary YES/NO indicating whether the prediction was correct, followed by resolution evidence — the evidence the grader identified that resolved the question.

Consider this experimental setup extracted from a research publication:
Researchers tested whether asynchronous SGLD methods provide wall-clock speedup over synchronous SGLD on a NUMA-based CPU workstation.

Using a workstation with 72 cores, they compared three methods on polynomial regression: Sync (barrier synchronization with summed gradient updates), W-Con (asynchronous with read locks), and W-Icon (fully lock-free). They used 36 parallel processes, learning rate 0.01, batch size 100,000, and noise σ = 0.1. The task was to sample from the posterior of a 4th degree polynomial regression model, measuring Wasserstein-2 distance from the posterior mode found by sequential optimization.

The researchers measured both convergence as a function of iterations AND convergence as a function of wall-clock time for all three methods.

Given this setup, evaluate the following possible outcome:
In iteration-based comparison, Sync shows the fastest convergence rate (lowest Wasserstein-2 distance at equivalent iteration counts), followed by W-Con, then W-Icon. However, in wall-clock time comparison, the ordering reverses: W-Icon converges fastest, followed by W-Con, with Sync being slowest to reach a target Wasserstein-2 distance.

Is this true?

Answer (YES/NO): NO